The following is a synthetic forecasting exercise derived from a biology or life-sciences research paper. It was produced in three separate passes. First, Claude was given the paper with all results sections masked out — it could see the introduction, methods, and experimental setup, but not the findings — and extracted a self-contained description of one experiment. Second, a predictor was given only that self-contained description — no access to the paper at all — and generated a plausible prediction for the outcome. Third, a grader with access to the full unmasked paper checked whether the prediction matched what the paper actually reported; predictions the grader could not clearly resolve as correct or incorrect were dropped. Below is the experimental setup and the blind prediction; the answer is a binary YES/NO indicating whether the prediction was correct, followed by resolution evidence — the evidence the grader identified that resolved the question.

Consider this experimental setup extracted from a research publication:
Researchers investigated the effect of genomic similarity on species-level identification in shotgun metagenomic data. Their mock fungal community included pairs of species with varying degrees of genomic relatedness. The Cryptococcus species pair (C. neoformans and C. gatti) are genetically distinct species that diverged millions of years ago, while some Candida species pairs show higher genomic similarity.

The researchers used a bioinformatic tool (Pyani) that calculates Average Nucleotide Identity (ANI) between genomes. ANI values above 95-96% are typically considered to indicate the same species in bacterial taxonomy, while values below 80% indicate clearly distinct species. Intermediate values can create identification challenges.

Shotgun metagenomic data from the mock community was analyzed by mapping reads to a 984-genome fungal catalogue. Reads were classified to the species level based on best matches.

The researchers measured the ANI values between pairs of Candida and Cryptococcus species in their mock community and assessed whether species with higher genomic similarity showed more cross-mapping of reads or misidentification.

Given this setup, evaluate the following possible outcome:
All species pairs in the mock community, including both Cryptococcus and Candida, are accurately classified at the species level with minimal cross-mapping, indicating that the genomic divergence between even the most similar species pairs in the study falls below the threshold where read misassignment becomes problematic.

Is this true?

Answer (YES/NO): NO